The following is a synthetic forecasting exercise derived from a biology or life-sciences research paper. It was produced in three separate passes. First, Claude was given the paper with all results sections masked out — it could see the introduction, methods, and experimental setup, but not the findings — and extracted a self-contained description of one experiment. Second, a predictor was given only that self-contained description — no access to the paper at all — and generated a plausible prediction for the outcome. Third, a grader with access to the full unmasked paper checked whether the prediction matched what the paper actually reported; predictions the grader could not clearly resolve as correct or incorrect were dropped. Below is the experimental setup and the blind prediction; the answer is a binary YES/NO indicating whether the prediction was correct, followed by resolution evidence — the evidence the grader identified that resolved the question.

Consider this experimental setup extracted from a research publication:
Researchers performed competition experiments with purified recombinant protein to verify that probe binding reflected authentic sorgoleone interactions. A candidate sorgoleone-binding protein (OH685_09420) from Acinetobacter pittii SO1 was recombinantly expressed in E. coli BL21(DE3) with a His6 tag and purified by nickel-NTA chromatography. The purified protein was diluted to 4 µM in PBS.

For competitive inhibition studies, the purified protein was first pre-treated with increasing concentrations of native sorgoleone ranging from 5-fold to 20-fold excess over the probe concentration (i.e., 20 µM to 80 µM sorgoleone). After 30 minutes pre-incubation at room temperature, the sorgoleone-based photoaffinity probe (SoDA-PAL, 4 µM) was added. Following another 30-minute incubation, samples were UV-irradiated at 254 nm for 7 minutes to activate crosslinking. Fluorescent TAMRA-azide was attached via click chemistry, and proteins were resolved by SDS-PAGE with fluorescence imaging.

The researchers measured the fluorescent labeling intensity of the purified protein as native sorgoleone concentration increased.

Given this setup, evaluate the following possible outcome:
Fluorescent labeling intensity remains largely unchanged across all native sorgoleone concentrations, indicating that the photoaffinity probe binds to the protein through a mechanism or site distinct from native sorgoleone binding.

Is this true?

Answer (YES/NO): NO